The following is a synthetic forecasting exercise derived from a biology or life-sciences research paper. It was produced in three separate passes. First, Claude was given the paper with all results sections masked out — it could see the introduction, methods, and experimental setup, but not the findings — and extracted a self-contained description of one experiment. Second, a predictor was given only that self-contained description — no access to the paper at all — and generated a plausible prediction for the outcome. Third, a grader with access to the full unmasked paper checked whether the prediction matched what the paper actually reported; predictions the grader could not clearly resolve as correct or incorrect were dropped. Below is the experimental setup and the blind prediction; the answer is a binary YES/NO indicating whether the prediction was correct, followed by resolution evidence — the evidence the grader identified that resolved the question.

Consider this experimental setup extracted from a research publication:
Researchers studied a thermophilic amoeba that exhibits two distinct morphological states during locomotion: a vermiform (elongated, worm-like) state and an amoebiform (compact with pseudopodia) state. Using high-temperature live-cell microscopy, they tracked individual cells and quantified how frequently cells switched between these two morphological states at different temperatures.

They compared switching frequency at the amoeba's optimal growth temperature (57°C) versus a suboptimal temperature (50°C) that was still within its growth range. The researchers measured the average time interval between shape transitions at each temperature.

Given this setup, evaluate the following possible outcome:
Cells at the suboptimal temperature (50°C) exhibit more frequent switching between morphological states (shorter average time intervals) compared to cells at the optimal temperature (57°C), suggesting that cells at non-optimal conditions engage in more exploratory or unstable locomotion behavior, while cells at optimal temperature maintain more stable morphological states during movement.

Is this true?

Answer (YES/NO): NO